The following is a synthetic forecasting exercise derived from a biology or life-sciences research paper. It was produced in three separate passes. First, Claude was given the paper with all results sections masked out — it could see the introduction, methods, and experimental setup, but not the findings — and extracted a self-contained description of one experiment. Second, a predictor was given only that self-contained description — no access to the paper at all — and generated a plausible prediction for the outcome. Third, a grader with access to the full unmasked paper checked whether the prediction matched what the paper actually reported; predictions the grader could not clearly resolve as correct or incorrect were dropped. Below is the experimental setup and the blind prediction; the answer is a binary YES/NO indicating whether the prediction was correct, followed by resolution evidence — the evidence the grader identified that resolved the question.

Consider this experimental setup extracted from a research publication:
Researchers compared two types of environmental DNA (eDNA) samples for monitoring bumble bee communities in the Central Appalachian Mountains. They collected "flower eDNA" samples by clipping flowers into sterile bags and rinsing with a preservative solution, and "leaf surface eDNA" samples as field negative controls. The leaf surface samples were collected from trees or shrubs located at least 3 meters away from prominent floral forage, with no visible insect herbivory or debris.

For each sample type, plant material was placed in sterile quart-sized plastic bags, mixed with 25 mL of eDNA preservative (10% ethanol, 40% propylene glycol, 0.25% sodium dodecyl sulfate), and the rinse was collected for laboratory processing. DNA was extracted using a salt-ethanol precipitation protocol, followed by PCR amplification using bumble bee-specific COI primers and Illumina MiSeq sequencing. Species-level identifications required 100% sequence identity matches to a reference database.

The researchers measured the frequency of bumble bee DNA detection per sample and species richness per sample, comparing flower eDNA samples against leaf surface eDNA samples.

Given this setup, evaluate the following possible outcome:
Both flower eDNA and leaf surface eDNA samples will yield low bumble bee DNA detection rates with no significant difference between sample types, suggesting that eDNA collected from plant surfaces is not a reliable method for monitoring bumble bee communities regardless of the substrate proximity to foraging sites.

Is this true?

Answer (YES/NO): NO